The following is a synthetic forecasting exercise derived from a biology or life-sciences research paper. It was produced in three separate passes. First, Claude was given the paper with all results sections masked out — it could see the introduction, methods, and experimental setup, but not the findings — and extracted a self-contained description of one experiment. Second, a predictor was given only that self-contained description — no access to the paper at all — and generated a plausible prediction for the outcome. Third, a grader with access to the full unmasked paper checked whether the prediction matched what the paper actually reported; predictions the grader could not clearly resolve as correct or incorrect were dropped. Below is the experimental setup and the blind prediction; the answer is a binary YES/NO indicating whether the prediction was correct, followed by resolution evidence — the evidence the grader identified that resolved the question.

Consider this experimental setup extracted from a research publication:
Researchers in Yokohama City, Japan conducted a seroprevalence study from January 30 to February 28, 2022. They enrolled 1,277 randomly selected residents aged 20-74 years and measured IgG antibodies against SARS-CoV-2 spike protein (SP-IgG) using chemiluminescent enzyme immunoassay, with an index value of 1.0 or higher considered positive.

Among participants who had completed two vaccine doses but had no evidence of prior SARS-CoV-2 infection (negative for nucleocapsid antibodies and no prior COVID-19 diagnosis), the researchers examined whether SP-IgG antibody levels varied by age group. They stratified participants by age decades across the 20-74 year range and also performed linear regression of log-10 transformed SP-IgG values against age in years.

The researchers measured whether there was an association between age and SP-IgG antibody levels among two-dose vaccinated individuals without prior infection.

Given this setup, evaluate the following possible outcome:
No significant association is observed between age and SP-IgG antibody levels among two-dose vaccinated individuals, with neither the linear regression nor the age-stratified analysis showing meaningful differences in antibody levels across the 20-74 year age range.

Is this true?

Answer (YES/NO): NO